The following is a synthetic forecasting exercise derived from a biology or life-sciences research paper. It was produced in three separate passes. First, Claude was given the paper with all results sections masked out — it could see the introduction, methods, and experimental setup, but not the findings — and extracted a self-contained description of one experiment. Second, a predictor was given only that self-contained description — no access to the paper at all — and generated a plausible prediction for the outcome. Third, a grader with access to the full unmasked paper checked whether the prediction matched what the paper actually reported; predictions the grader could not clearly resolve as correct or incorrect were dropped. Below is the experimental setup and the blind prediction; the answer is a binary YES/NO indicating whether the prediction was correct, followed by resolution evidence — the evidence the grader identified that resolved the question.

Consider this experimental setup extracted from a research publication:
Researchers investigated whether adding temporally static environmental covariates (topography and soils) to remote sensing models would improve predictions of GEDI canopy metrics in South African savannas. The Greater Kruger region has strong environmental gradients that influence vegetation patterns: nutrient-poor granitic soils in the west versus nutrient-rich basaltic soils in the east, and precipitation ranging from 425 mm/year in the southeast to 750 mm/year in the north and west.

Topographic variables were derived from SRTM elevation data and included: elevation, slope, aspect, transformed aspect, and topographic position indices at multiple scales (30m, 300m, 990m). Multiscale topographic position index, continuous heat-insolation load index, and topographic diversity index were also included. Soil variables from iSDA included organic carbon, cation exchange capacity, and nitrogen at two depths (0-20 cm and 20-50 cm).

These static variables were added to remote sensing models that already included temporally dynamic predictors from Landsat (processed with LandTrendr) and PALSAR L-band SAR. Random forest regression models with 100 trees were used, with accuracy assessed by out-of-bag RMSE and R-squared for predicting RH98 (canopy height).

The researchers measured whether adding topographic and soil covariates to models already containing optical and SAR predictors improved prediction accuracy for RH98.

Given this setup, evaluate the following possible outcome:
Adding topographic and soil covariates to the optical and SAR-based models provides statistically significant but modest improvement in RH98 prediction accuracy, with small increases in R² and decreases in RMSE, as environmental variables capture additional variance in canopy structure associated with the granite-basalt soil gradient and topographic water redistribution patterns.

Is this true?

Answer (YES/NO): NO